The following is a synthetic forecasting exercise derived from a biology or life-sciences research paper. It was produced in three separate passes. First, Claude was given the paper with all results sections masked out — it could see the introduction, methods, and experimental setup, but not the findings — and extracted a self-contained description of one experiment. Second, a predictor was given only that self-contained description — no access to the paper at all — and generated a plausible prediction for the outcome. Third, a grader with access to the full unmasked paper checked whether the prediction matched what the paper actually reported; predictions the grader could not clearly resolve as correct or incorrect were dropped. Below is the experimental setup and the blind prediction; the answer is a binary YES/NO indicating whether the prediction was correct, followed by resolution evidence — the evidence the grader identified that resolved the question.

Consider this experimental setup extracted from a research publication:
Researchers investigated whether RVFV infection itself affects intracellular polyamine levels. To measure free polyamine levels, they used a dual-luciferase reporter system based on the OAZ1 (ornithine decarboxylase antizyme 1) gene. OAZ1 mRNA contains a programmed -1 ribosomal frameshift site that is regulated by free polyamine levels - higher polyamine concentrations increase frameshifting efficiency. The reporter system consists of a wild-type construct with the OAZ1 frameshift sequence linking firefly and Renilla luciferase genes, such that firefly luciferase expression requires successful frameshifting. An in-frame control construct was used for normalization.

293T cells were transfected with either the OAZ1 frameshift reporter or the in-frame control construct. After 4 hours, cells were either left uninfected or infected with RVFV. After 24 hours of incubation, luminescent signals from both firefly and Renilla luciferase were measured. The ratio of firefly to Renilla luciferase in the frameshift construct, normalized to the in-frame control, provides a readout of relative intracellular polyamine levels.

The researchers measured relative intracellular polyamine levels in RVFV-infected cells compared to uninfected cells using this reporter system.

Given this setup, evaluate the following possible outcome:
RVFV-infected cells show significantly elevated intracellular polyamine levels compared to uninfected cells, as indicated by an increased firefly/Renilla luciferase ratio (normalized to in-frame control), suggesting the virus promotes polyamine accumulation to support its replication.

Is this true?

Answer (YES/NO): NO